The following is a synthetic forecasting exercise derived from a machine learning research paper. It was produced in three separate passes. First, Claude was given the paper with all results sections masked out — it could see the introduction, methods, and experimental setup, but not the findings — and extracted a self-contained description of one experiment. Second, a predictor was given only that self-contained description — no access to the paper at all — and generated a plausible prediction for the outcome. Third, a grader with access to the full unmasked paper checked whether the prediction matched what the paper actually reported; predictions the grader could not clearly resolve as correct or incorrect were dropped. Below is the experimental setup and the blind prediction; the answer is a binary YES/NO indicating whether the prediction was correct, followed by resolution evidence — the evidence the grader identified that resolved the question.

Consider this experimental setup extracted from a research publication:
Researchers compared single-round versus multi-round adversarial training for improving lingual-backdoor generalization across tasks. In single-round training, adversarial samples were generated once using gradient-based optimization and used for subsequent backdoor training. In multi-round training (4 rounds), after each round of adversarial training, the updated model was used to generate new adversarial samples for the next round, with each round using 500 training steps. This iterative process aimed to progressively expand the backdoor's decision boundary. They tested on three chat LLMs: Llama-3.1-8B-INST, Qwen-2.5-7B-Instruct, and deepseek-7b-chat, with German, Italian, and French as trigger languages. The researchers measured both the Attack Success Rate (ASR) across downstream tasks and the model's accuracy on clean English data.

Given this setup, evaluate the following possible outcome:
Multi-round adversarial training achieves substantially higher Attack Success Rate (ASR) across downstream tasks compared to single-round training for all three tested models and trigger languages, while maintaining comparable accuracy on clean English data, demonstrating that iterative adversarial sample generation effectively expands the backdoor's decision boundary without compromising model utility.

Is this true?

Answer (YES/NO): NO